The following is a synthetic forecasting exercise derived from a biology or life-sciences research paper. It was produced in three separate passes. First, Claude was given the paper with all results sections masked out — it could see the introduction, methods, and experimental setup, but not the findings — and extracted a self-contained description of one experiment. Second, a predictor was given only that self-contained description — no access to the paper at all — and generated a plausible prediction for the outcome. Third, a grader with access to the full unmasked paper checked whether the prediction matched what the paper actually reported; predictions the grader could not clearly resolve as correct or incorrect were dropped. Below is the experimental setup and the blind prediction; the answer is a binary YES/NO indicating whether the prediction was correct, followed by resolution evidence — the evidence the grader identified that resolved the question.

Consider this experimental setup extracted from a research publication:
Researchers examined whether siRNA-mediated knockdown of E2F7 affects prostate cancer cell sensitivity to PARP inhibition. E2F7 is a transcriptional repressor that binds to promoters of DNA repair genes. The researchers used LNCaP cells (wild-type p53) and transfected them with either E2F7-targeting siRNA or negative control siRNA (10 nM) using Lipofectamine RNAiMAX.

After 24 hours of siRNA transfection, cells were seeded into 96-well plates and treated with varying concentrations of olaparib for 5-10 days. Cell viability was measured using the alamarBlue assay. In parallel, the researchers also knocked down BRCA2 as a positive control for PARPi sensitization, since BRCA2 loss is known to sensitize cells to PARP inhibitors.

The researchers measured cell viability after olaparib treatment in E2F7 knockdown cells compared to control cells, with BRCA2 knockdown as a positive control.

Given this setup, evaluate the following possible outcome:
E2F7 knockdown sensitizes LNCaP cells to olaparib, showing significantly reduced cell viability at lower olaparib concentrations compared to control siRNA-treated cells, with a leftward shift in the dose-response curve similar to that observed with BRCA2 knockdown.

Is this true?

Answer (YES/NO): NO